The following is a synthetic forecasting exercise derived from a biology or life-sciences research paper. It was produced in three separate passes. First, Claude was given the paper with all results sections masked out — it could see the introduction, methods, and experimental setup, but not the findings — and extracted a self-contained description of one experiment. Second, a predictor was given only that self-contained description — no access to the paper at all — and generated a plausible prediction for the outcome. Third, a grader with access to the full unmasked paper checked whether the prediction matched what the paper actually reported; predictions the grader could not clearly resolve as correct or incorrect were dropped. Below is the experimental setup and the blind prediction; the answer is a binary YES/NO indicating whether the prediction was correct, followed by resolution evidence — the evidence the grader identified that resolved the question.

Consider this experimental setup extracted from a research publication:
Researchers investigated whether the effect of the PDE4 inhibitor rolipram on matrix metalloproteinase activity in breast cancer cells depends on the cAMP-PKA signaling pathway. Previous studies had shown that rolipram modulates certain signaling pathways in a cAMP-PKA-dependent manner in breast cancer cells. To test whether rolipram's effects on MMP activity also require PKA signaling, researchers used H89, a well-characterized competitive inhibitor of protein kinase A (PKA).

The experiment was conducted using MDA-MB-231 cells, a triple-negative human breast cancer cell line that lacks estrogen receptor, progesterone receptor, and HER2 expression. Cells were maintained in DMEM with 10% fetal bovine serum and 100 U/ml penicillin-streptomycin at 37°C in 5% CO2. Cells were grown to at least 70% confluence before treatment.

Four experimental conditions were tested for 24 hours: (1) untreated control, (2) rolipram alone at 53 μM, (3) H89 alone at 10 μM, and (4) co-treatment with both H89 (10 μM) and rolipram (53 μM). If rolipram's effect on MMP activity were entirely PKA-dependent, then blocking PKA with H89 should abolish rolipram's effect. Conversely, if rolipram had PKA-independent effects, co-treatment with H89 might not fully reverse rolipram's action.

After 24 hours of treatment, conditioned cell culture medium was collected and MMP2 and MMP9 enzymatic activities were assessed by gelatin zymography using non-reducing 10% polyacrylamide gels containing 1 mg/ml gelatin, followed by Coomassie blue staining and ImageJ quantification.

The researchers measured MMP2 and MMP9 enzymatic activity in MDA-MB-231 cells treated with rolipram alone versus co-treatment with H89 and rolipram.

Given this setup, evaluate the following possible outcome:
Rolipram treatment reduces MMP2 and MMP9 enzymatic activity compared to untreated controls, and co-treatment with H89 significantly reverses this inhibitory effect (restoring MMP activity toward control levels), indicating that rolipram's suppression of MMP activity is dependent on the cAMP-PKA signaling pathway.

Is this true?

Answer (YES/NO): NO